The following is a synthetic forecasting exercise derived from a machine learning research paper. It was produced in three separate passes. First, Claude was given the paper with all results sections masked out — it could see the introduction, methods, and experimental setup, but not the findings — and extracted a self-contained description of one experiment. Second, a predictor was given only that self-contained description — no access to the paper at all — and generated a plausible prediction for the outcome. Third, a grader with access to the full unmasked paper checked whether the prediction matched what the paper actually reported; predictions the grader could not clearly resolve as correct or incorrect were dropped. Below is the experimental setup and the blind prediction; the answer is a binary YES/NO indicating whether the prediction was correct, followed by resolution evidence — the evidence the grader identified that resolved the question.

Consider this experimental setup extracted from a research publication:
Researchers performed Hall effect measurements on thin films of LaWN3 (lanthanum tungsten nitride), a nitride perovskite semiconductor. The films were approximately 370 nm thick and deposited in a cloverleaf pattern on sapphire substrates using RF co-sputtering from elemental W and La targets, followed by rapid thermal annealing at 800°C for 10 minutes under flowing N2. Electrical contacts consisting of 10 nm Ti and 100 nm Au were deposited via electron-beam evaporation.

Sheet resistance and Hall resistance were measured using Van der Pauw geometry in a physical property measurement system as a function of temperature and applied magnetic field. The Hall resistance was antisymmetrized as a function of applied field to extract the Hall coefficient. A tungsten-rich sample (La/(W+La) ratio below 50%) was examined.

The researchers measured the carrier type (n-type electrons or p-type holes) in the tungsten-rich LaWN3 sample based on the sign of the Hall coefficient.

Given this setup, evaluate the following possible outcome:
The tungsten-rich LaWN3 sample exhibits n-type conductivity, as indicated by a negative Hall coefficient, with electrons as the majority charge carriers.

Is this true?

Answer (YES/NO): YES